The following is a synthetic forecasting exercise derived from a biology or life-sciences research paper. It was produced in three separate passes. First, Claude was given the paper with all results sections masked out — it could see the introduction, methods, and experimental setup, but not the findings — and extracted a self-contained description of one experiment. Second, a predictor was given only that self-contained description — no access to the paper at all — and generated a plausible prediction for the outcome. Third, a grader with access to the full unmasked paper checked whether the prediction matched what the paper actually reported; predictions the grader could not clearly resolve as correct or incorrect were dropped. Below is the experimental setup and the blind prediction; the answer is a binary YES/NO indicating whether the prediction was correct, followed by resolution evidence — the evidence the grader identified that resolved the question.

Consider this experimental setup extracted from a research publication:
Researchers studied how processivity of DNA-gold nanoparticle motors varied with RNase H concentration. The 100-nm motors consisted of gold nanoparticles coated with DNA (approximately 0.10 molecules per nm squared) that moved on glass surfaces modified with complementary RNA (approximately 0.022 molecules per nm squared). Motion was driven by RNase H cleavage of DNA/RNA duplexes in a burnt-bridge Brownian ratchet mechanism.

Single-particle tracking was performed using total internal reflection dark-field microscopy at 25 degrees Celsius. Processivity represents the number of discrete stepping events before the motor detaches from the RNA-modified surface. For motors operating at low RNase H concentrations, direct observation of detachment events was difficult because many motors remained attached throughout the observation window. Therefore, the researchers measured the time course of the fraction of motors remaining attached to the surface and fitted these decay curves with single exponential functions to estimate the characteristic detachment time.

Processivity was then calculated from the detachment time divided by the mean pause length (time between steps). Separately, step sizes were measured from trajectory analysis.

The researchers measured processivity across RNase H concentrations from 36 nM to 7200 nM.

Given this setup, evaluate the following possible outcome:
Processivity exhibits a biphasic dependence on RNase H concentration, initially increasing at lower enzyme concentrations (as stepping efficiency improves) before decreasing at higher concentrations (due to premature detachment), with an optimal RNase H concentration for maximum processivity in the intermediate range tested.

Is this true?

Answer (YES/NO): NO